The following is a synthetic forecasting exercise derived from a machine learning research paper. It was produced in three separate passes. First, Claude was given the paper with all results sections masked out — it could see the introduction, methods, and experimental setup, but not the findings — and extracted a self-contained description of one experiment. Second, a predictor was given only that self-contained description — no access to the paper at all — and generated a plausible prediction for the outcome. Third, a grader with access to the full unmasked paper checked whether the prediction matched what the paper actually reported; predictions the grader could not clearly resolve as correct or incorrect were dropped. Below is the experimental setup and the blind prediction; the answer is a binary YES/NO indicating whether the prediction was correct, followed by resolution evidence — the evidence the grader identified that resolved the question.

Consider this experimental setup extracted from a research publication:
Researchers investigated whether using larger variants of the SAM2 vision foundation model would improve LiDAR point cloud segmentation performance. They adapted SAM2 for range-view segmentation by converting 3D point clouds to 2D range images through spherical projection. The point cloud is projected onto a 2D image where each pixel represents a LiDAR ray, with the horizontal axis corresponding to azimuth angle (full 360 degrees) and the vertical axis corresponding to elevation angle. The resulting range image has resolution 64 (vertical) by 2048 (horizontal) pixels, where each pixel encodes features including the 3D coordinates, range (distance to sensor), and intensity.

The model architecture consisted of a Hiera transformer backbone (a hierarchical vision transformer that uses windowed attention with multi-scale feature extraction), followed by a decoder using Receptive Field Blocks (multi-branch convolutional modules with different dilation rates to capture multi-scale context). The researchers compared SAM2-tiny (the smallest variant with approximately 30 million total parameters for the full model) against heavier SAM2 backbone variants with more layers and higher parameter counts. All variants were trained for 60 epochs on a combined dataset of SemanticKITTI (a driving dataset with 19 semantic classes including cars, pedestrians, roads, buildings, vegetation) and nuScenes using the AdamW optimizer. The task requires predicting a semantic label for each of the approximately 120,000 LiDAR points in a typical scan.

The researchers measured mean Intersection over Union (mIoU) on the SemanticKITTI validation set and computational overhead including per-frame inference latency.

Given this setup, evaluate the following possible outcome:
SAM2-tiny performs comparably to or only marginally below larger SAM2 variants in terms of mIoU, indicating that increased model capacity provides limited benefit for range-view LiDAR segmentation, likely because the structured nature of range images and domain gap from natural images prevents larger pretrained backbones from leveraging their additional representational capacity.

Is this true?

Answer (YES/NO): YES